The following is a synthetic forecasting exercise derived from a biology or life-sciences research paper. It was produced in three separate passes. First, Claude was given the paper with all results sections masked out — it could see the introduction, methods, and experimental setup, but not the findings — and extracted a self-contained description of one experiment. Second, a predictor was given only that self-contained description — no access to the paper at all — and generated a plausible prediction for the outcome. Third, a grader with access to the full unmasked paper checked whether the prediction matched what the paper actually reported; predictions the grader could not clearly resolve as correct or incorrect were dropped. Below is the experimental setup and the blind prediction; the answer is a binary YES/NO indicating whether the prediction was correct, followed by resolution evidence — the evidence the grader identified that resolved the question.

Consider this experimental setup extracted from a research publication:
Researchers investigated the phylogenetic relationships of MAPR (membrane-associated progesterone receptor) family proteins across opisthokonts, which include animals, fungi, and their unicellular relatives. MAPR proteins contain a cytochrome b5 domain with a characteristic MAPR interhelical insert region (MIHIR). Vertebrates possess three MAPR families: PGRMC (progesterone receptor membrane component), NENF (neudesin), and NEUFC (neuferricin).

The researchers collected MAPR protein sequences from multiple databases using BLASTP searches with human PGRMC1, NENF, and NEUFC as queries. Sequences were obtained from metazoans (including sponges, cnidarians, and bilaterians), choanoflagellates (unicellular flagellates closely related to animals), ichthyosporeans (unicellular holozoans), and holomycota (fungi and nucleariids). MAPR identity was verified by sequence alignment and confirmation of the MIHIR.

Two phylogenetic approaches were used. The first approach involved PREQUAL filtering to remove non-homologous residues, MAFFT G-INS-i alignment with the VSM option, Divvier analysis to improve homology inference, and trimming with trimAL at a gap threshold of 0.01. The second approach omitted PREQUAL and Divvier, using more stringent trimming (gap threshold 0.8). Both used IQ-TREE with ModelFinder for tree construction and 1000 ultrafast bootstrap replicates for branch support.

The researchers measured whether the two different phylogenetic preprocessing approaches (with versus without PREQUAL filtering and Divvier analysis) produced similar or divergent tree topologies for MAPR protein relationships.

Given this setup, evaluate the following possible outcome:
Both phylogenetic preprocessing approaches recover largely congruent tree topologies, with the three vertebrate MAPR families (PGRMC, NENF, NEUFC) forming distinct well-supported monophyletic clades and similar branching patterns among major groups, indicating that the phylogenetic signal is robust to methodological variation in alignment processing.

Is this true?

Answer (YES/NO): YES